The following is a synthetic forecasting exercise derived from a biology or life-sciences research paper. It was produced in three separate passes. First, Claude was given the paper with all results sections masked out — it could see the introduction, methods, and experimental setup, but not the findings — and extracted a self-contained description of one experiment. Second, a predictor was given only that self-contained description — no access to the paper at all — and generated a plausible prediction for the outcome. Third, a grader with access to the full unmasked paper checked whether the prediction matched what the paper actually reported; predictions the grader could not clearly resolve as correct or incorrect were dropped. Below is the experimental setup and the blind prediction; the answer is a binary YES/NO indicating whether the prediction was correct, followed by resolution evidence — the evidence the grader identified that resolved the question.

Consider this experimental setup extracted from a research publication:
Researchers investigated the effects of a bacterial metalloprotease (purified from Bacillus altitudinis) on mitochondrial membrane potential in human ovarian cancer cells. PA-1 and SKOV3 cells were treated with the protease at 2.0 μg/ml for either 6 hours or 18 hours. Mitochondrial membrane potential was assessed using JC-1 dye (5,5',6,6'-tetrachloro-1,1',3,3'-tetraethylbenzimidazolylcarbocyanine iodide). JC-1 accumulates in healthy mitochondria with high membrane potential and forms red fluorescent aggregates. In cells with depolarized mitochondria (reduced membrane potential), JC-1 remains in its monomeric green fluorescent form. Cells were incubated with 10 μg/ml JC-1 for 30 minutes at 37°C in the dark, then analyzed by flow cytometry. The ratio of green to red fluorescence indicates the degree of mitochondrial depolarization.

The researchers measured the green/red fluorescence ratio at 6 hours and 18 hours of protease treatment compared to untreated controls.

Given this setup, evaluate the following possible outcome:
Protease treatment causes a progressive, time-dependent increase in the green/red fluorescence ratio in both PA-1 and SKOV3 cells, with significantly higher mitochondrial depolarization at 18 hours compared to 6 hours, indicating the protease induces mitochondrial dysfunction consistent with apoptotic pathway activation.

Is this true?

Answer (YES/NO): YES